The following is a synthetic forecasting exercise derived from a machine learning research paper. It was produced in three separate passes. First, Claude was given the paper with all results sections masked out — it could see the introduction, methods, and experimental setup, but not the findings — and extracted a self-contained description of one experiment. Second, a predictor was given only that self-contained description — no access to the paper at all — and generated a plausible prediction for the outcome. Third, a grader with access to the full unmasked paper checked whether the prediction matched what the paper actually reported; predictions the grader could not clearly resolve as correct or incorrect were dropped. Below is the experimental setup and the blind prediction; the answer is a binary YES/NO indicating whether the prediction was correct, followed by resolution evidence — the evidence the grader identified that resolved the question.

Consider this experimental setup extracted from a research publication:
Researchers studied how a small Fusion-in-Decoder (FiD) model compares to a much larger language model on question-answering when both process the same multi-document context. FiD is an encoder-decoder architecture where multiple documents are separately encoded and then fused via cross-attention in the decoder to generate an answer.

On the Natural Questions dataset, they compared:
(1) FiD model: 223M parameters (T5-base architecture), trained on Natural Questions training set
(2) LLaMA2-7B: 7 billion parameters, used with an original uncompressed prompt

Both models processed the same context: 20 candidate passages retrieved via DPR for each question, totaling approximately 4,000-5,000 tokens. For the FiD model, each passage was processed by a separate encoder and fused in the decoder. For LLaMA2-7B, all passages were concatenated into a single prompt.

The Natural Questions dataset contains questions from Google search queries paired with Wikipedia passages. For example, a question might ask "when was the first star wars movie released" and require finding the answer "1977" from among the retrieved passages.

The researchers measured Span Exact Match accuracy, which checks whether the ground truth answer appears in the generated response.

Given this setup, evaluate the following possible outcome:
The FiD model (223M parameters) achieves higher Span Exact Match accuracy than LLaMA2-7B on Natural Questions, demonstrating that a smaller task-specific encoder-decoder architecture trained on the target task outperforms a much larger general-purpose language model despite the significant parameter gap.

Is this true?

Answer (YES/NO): NO